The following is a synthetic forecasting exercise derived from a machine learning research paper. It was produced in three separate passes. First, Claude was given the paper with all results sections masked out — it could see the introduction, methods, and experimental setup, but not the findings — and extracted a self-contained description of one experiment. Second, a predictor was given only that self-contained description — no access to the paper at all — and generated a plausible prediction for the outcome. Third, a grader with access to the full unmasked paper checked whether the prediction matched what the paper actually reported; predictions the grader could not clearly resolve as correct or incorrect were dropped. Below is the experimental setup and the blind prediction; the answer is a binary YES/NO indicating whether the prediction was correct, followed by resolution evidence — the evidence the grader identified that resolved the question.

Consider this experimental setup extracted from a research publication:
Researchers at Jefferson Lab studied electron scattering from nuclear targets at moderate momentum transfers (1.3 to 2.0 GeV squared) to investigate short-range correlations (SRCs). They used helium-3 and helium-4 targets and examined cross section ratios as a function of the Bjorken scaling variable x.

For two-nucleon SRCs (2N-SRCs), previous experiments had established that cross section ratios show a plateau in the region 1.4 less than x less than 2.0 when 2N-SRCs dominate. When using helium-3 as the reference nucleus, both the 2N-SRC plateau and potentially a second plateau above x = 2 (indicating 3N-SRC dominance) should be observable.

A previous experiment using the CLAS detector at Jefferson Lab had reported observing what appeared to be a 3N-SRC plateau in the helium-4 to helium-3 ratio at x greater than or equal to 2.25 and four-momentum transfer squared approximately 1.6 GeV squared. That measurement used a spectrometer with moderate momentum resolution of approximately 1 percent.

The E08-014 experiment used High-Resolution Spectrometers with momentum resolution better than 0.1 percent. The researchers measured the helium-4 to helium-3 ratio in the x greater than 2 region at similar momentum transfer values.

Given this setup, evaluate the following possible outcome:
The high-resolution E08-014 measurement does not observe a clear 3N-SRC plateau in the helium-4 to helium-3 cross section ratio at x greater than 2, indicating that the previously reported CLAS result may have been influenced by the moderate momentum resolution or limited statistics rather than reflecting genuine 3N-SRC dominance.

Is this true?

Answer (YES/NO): YES